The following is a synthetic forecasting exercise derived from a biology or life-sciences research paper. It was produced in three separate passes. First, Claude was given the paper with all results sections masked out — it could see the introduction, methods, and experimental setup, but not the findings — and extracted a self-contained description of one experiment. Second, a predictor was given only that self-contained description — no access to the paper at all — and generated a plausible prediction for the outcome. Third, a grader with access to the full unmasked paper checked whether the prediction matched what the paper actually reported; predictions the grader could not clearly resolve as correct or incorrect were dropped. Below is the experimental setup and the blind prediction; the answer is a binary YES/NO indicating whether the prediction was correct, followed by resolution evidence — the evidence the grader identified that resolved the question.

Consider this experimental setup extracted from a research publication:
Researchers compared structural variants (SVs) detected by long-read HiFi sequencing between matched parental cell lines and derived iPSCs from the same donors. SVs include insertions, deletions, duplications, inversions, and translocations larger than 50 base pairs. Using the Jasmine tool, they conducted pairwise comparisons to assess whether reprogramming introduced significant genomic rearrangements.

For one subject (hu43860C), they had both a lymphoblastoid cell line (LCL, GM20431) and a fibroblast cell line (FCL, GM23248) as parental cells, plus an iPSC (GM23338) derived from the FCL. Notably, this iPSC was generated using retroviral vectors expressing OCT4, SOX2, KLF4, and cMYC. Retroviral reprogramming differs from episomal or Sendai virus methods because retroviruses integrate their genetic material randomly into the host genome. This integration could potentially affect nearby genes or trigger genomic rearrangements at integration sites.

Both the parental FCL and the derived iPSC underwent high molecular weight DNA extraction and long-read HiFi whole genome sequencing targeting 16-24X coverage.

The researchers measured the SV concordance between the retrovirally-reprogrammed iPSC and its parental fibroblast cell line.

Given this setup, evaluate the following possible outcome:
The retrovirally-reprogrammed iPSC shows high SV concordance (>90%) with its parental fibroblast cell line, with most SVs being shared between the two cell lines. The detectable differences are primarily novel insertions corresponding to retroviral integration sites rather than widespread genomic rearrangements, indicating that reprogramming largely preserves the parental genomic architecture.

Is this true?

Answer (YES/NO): NO